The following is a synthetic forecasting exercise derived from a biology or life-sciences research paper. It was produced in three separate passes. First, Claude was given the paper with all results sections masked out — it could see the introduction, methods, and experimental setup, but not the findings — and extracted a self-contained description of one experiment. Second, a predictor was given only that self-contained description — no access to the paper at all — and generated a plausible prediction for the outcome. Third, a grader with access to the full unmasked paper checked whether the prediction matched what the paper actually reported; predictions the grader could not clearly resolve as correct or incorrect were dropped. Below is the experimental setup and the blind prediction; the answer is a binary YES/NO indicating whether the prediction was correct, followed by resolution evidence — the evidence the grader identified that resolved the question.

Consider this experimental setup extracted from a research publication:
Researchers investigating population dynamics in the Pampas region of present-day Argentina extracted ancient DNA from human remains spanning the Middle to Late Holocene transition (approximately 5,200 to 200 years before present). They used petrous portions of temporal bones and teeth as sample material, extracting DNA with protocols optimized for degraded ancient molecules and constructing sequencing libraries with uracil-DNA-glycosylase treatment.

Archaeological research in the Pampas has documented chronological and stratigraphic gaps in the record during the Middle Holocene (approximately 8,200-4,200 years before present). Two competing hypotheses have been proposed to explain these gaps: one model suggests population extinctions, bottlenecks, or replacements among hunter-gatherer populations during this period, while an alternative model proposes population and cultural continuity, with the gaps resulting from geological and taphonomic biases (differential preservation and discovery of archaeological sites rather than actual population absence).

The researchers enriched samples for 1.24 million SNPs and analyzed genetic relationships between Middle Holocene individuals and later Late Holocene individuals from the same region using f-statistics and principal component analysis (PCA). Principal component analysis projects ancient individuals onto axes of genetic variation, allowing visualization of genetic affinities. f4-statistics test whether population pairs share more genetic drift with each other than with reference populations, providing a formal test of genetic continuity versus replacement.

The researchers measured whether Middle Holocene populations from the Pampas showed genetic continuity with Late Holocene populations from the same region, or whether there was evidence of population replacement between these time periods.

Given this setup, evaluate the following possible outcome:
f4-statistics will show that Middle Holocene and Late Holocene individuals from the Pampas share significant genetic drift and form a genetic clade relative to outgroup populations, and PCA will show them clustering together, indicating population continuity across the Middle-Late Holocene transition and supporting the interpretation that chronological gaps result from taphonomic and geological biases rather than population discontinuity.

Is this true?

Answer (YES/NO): NO